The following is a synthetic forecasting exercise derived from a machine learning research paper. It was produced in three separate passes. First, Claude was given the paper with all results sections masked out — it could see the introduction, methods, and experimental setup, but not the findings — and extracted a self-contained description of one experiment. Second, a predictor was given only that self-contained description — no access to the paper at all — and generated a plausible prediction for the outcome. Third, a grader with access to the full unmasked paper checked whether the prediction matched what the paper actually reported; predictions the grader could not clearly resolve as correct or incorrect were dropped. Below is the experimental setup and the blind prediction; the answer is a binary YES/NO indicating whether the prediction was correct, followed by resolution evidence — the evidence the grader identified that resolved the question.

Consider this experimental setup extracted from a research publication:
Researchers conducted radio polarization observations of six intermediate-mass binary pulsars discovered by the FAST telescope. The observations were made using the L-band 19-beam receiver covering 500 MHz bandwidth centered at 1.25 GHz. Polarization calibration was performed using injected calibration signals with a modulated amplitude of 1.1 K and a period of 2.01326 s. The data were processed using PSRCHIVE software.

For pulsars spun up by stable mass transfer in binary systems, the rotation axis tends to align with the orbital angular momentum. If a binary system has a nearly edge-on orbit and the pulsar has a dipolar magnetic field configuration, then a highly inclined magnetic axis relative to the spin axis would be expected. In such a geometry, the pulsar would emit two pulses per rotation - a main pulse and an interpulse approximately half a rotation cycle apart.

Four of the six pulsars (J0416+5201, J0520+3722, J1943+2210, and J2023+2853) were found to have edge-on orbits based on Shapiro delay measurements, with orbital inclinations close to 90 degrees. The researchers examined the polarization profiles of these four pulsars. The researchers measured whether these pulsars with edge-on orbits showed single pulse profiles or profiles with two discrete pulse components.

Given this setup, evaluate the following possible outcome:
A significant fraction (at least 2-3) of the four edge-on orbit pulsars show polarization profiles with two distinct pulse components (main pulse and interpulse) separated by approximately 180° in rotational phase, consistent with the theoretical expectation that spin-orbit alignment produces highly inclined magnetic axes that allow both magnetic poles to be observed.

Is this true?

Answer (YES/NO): YES